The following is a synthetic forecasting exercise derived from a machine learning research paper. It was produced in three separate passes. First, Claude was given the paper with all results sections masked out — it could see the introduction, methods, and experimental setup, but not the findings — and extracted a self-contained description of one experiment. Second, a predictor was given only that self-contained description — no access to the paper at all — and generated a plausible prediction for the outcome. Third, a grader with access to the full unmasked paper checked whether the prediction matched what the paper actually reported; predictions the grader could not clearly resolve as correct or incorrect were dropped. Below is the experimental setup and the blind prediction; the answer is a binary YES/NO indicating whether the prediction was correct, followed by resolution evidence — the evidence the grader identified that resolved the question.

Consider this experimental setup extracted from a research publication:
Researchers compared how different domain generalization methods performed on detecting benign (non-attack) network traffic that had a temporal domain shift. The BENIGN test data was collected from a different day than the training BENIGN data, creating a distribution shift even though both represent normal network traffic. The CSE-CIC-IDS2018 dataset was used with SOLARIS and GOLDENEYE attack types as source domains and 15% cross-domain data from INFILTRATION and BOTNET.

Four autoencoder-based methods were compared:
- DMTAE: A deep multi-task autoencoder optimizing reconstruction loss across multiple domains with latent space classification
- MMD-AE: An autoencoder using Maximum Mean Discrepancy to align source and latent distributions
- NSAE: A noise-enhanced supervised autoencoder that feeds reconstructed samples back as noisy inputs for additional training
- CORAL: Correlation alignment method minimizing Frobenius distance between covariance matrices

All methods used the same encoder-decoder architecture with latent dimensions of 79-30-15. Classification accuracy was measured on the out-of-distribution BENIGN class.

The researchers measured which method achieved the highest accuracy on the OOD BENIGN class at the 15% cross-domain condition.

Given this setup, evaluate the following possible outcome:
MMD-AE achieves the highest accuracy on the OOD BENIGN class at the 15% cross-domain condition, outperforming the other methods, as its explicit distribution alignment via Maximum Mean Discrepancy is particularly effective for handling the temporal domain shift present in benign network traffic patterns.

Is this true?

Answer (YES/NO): NO